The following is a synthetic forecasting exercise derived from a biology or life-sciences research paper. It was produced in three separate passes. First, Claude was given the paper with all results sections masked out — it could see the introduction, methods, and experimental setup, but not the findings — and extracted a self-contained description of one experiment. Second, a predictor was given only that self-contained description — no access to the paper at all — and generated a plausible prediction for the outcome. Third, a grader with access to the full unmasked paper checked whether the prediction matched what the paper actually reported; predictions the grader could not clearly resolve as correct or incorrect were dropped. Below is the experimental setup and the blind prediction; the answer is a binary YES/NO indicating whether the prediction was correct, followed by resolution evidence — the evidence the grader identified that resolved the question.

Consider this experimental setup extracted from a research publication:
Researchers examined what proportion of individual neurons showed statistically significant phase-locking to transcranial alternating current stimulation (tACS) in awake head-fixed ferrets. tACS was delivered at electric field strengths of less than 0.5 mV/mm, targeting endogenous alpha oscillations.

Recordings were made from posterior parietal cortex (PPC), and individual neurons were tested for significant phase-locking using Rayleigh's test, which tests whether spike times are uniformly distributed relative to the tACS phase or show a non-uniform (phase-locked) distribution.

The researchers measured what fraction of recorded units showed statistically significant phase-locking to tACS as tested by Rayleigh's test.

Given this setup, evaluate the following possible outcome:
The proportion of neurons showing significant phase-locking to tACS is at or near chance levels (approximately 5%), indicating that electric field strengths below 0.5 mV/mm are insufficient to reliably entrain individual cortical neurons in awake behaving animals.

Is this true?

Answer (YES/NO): NO